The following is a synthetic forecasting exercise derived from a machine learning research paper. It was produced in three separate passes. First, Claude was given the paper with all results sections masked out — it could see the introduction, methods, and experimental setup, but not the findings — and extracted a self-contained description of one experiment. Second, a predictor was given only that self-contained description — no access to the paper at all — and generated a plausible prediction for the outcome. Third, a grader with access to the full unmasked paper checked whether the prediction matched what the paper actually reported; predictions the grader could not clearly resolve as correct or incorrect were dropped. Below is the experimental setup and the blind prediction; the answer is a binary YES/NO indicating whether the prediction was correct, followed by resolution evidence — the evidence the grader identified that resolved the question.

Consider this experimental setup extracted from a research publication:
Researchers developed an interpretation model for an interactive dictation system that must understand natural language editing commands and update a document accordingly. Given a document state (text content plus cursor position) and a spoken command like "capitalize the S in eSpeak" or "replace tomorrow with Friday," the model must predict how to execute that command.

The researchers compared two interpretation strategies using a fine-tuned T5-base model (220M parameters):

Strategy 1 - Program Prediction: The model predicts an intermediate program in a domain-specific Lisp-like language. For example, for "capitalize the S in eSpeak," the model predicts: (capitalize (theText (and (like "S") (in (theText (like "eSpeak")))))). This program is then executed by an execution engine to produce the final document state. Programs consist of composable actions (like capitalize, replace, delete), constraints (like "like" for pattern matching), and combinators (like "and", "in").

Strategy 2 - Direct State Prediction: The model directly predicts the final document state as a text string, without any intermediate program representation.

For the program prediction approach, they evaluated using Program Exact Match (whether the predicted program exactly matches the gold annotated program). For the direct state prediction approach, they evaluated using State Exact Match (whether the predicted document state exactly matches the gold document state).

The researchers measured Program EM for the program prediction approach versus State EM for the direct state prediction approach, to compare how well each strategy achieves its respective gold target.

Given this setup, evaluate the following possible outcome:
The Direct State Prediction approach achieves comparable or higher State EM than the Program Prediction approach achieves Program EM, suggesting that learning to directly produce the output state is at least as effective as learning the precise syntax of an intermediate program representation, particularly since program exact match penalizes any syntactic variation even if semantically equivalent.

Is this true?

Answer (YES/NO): NO